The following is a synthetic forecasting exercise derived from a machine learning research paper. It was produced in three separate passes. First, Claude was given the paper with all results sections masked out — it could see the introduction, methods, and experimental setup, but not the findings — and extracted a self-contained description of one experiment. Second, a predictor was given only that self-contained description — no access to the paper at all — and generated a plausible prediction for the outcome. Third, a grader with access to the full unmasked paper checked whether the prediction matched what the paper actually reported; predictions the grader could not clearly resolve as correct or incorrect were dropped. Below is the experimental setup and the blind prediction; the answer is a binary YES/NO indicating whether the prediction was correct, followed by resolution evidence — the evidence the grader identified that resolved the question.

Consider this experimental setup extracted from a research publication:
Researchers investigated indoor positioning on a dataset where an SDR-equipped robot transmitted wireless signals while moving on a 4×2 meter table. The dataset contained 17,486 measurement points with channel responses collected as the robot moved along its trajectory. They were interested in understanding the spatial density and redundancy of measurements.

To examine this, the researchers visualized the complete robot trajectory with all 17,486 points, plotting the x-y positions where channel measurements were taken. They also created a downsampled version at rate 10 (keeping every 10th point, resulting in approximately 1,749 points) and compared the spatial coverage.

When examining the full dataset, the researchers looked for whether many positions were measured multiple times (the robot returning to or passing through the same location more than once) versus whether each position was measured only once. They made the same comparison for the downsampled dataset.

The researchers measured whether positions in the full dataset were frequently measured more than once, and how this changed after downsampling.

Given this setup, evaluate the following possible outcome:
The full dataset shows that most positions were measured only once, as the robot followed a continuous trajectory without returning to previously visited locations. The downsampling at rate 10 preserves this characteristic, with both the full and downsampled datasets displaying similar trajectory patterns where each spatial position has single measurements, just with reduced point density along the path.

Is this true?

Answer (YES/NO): NO